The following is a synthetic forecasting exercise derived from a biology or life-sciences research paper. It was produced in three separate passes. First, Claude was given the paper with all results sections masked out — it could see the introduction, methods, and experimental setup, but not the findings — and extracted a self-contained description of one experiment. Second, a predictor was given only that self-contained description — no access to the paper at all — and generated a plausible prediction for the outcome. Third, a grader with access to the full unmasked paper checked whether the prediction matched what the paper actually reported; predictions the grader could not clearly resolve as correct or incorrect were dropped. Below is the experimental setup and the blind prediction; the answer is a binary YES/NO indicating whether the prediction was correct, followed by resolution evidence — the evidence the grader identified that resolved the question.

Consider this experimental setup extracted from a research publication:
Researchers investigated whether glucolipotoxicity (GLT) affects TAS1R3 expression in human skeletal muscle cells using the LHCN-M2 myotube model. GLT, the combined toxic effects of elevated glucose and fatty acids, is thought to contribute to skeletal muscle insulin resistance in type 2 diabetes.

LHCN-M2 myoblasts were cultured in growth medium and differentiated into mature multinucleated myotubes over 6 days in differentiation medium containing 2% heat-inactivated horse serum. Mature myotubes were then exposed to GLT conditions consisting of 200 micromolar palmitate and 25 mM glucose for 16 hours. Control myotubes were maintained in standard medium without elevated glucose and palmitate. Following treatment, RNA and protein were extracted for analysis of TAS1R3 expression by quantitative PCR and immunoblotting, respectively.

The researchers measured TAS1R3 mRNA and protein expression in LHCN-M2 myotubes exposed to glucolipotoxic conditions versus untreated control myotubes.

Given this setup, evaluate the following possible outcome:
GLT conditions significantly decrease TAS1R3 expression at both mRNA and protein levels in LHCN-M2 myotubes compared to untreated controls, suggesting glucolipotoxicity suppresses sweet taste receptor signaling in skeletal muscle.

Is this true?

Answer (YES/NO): NO